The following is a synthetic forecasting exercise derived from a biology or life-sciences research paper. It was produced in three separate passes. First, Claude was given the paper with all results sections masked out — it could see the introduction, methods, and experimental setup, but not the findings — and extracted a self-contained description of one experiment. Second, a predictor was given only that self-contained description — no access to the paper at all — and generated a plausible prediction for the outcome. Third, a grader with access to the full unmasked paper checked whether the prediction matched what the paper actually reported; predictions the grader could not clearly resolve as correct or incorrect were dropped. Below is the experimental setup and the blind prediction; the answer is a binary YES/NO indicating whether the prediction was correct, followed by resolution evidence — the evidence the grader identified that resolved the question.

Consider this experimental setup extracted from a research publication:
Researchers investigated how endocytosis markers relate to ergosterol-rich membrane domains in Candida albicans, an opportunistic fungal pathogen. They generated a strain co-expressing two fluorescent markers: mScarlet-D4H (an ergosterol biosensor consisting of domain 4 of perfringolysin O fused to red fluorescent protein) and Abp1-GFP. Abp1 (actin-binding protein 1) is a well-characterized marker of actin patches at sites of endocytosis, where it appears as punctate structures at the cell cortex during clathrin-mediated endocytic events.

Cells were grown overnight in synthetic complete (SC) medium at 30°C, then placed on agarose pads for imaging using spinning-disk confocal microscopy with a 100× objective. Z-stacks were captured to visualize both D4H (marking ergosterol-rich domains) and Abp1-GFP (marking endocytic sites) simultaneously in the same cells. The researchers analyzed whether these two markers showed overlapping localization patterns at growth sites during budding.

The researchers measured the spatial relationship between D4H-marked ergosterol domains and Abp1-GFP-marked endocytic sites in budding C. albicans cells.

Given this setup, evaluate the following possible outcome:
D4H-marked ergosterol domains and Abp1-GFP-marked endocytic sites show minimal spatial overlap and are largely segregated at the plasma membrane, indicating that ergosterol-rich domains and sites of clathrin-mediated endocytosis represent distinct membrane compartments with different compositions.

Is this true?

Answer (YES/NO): NO